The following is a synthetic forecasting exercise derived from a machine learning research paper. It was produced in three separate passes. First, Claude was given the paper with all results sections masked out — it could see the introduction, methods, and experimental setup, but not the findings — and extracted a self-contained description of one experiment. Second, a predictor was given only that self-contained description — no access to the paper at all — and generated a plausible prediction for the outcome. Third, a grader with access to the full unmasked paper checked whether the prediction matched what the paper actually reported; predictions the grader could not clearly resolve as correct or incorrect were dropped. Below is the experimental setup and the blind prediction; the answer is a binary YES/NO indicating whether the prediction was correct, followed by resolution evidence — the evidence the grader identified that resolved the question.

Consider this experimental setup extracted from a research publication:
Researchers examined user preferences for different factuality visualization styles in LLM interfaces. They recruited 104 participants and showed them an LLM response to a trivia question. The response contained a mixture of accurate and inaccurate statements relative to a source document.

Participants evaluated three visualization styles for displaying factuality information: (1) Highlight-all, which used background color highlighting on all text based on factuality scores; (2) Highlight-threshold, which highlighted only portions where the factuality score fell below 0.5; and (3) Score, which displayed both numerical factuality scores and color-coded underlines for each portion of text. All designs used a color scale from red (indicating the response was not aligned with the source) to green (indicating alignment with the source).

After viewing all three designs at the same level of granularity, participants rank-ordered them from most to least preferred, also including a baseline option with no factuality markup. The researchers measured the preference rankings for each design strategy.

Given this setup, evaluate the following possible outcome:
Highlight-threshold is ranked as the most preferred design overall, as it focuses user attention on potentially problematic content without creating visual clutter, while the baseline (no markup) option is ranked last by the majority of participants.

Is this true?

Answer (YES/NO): NO